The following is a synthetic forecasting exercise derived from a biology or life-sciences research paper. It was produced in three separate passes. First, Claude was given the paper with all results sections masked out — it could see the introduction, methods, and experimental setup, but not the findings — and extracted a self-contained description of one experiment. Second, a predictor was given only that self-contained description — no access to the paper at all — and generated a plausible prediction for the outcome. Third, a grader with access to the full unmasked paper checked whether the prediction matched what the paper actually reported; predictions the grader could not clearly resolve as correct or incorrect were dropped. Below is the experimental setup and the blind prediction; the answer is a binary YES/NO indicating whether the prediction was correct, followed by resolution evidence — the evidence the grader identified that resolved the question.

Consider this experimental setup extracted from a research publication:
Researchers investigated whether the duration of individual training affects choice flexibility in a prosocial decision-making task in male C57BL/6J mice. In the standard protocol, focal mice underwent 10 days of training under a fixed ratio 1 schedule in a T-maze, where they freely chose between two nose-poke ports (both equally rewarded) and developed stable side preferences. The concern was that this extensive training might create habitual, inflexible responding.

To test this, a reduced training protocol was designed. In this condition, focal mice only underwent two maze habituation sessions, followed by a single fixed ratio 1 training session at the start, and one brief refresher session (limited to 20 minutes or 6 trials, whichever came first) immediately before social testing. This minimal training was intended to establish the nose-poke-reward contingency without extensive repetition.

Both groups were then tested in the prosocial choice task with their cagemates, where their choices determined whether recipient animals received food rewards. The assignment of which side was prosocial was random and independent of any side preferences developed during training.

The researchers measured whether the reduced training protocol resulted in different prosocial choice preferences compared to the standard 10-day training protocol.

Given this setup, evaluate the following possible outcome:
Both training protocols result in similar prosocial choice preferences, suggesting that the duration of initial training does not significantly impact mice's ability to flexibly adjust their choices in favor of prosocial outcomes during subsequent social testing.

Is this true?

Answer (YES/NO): NO